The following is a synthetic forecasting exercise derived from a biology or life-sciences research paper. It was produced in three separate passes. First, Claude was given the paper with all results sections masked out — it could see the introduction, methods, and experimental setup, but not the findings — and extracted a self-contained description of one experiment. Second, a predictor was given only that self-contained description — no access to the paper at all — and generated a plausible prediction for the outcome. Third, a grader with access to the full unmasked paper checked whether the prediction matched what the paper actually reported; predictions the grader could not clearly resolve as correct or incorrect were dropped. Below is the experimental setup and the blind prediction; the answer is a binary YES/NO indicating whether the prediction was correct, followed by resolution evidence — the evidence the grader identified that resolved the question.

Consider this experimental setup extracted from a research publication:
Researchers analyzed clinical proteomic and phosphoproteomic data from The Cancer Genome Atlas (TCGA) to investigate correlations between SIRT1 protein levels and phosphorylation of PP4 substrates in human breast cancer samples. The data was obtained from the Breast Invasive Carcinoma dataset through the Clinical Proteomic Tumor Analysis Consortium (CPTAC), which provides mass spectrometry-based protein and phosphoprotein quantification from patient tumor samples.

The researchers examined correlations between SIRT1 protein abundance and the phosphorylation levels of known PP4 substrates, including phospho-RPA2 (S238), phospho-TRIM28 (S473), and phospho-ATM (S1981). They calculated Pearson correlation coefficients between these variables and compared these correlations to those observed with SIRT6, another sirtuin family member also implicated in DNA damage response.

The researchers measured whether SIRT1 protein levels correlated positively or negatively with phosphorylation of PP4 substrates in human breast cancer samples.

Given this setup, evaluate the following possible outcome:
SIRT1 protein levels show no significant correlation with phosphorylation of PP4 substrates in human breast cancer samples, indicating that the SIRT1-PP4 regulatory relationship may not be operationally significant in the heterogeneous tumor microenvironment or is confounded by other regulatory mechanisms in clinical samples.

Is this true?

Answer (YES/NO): NO